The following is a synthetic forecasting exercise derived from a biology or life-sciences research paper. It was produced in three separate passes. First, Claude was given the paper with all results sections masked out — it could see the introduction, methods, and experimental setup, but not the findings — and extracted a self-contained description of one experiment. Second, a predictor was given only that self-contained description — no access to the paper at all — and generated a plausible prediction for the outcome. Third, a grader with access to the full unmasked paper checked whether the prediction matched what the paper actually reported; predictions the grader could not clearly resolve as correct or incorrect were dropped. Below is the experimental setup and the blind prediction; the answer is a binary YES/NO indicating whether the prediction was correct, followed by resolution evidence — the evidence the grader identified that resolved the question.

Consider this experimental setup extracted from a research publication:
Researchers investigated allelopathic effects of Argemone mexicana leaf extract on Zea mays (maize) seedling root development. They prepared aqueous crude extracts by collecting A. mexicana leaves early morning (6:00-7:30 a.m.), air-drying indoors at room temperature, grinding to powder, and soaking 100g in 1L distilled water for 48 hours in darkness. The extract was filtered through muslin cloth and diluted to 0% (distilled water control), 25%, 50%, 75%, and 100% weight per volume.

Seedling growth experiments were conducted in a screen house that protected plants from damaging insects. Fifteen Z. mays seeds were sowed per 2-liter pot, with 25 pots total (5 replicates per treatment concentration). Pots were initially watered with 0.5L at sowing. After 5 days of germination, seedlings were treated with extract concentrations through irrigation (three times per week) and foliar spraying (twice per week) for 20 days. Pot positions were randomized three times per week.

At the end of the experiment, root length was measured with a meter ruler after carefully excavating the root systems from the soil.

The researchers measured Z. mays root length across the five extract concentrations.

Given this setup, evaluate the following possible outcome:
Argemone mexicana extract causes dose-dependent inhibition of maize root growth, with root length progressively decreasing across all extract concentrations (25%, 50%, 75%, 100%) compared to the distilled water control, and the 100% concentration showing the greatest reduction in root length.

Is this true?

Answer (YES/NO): NO